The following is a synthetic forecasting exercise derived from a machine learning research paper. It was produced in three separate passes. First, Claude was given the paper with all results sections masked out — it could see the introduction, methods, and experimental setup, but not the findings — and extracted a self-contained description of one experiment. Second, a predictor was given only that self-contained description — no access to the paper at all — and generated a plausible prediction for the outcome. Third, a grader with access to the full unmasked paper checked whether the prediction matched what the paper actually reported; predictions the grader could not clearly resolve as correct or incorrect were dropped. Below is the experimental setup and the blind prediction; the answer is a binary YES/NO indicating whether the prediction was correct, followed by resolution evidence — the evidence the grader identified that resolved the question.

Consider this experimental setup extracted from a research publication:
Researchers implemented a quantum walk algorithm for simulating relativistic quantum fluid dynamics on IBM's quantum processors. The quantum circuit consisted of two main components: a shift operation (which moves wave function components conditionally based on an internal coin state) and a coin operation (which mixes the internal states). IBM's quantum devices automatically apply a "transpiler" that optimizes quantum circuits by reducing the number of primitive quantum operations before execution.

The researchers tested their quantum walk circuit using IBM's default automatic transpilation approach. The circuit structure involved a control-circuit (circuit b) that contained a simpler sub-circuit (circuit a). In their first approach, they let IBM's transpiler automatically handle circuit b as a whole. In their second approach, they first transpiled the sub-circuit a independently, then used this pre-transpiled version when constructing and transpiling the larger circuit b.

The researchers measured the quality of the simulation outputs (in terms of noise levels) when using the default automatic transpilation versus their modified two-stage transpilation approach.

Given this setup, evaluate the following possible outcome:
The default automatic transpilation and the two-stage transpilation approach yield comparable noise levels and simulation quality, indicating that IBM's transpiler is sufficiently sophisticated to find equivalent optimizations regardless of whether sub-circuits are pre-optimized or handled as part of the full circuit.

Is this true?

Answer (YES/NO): NO